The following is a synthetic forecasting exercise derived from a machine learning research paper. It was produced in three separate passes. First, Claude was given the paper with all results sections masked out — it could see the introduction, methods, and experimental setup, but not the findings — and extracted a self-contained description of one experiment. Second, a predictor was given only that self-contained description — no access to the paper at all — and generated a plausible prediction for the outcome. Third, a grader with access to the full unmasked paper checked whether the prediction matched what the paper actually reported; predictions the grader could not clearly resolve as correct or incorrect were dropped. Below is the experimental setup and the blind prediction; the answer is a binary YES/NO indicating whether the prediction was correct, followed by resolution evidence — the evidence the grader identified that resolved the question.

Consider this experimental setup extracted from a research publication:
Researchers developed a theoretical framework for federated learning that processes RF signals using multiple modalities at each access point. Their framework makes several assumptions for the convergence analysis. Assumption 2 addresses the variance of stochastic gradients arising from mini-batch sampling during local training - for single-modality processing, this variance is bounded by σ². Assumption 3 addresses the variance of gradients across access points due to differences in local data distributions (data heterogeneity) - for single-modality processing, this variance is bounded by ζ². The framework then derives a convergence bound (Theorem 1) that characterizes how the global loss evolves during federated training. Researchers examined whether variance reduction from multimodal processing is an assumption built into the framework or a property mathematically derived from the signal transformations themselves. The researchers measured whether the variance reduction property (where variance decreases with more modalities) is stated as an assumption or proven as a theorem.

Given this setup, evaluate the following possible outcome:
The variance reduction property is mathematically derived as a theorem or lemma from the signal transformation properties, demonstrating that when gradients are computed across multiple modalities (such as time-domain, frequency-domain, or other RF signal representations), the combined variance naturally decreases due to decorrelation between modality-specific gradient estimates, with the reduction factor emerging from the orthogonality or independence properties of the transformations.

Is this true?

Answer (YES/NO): NO